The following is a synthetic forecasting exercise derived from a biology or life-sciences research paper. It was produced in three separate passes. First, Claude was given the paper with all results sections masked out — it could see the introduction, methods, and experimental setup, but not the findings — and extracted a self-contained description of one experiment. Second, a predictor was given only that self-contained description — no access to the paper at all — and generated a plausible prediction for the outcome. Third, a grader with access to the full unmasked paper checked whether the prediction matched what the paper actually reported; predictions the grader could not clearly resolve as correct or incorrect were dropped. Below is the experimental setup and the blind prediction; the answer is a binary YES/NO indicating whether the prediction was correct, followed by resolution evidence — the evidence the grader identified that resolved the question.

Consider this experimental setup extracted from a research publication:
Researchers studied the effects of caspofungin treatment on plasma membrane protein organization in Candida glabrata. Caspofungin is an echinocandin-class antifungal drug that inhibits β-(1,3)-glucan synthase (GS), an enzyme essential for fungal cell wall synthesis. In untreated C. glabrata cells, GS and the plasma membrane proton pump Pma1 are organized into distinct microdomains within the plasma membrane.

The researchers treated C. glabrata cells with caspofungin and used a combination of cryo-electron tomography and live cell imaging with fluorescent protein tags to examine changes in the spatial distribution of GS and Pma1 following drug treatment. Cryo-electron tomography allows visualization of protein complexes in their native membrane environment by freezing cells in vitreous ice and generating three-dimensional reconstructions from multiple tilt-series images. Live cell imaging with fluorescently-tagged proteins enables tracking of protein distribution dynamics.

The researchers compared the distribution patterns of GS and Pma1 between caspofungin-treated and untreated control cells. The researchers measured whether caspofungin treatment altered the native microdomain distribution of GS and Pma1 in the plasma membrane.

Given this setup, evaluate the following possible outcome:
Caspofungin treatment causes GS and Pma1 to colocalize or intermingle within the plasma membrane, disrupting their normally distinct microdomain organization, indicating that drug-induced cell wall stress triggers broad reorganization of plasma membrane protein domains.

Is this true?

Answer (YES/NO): NO